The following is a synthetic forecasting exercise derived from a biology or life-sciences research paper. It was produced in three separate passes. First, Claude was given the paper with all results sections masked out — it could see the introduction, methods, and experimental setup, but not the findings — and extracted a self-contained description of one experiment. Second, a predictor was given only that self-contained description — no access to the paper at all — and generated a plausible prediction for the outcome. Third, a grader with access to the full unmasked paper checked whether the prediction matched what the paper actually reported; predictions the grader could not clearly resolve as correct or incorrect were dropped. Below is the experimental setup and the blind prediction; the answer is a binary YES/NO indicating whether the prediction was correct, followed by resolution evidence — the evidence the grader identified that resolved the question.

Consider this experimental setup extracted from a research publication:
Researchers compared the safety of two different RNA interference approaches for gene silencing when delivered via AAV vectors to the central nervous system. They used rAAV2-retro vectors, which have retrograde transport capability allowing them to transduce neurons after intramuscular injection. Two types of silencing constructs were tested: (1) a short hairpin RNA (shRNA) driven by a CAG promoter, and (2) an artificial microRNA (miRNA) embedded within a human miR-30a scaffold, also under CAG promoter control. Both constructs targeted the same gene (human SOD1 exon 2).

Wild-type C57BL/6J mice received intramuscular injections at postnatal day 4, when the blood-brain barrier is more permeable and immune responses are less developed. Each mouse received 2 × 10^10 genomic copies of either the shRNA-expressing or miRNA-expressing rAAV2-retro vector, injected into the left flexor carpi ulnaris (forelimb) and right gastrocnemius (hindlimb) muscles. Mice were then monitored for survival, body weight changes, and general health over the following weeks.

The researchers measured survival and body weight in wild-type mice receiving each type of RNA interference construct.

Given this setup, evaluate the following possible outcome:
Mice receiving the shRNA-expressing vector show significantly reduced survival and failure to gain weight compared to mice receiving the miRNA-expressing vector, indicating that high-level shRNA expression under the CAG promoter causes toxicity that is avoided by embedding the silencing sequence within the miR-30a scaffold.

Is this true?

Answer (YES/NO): YES